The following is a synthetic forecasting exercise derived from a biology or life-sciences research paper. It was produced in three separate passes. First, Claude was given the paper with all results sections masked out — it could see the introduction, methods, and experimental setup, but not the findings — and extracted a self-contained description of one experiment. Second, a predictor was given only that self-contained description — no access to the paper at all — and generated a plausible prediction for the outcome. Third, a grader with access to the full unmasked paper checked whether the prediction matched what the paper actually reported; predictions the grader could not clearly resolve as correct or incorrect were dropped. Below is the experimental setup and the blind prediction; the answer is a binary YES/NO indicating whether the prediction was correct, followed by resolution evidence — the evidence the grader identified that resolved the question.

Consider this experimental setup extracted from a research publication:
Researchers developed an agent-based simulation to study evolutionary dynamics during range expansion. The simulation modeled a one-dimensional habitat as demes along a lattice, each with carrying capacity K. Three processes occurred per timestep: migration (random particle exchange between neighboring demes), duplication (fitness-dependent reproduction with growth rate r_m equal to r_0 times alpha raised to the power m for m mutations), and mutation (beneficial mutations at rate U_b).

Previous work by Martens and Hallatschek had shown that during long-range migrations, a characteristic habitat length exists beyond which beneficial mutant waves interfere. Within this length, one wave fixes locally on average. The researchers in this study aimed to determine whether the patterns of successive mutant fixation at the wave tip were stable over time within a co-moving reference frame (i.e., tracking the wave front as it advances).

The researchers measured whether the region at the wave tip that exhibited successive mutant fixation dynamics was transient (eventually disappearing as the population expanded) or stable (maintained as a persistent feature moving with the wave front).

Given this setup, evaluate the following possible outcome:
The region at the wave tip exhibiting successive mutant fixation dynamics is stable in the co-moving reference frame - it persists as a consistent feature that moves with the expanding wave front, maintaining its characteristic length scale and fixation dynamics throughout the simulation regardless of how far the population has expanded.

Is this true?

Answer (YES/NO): YES